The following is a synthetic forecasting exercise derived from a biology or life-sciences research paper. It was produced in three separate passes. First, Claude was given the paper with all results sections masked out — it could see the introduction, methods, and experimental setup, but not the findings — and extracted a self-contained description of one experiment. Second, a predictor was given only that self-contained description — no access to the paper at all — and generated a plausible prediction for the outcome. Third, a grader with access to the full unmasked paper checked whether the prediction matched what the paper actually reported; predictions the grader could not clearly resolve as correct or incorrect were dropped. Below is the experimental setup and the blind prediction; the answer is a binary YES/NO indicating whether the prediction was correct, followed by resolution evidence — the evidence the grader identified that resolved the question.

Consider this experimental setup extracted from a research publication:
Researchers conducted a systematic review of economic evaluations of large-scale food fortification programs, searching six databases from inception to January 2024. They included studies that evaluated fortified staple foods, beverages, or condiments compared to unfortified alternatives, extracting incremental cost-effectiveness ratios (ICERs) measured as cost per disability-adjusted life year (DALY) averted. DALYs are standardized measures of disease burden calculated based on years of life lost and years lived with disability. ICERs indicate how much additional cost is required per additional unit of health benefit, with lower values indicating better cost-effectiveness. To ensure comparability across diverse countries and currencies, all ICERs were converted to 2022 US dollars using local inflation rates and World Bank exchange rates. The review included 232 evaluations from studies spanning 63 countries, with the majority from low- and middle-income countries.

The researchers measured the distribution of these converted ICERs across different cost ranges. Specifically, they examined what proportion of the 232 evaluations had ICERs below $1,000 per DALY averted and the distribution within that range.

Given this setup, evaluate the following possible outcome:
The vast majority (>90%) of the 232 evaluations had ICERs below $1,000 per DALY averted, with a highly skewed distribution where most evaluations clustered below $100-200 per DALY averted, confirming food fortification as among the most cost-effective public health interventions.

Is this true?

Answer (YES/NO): NO